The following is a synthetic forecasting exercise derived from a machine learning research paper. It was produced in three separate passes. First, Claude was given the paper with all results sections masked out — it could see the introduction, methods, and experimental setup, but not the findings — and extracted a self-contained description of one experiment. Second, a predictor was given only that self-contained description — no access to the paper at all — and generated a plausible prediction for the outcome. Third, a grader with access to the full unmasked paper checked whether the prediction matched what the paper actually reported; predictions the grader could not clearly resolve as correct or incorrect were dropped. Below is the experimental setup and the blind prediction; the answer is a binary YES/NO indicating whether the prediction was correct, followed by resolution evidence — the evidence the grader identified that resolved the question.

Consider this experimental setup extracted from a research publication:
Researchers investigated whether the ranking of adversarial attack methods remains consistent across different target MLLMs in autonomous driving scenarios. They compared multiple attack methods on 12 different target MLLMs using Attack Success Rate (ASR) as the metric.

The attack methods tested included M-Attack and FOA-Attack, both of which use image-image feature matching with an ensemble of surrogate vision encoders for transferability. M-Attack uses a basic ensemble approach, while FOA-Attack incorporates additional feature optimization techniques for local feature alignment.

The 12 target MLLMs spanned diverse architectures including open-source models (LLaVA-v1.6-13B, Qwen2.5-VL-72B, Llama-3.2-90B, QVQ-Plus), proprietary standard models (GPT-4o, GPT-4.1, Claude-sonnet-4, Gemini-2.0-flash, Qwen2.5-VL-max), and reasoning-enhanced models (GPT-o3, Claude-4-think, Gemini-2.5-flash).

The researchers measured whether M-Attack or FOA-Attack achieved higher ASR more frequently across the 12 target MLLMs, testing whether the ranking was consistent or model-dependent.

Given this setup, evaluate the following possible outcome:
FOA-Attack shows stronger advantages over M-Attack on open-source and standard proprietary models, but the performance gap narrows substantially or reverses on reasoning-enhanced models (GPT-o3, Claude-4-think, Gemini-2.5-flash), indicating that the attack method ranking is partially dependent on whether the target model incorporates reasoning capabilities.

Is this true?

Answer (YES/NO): NO